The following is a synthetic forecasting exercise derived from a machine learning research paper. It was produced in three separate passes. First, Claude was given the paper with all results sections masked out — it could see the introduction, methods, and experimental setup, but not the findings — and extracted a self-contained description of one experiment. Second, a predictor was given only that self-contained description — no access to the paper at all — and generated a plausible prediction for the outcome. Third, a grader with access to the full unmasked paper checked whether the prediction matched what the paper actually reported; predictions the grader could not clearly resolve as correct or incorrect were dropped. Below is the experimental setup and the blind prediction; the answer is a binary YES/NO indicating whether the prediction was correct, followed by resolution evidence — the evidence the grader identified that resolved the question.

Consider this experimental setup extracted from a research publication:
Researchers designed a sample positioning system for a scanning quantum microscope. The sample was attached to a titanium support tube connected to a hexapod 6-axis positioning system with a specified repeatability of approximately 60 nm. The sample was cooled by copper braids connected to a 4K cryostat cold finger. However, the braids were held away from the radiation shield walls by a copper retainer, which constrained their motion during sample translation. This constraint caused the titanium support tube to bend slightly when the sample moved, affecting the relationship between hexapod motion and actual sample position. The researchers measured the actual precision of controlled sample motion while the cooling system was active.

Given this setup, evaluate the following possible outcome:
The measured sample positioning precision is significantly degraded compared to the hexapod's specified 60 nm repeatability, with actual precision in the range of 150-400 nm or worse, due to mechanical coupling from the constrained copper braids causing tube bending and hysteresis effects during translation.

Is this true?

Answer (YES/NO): NO